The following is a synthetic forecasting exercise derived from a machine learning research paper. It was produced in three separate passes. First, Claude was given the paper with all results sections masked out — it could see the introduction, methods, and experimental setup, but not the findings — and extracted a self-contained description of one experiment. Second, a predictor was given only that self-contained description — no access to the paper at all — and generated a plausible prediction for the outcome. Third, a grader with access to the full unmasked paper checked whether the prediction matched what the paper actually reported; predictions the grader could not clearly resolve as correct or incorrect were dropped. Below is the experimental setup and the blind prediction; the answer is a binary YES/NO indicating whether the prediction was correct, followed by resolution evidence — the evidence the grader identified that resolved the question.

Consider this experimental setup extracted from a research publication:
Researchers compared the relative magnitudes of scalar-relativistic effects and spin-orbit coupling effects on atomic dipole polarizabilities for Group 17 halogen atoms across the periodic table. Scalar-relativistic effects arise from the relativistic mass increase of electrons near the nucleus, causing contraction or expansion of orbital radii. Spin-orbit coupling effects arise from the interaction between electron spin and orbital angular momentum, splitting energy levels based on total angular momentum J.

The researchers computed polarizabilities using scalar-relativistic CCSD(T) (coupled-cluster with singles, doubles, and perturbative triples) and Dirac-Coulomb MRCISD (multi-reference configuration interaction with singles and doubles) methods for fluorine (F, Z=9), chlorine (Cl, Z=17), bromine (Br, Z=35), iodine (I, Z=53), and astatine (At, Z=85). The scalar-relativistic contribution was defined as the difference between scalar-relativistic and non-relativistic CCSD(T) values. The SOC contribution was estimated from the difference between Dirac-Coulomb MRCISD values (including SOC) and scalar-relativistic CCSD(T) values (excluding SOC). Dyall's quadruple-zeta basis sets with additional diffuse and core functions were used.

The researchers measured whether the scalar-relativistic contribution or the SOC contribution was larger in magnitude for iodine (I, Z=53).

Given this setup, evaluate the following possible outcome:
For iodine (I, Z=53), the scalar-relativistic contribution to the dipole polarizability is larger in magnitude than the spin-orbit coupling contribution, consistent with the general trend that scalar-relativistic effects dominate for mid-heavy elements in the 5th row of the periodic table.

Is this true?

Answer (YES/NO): YES